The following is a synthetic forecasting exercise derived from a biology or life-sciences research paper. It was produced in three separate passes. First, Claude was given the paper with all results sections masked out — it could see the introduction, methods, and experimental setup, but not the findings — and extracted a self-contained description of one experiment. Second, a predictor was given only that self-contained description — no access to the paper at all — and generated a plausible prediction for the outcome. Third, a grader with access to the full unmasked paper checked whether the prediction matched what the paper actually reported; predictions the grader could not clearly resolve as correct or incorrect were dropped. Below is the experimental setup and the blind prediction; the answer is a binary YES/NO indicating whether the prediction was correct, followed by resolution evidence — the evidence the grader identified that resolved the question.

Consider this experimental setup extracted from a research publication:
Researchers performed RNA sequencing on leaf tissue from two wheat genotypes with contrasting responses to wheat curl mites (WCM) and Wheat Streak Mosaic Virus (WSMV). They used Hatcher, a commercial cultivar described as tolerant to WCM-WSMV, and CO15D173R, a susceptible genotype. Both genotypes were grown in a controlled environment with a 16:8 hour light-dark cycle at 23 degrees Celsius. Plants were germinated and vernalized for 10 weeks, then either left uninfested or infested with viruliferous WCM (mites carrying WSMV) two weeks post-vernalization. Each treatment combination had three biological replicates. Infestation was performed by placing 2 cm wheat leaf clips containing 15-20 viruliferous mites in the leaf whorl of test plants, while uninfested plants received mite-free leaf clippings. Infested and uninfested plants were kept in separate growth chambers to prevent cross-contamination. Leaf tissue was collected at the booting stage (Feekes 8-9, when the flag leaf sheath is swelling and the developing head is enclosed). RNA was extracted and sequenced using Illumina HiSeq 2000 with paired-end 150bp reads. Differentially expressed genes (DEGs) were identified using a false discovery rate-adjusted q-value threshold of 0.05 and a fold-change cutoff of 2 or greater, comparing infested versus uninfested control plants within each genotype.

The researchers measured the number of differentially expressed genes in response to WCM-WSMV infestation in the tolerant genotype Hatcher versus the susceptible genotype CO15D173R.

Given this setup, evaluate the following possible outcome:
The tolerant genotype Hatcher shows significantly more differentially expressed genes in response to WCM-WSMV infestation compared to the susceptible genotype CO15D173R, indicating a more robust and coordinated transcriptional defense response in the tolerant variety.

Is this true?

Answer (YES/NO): YES